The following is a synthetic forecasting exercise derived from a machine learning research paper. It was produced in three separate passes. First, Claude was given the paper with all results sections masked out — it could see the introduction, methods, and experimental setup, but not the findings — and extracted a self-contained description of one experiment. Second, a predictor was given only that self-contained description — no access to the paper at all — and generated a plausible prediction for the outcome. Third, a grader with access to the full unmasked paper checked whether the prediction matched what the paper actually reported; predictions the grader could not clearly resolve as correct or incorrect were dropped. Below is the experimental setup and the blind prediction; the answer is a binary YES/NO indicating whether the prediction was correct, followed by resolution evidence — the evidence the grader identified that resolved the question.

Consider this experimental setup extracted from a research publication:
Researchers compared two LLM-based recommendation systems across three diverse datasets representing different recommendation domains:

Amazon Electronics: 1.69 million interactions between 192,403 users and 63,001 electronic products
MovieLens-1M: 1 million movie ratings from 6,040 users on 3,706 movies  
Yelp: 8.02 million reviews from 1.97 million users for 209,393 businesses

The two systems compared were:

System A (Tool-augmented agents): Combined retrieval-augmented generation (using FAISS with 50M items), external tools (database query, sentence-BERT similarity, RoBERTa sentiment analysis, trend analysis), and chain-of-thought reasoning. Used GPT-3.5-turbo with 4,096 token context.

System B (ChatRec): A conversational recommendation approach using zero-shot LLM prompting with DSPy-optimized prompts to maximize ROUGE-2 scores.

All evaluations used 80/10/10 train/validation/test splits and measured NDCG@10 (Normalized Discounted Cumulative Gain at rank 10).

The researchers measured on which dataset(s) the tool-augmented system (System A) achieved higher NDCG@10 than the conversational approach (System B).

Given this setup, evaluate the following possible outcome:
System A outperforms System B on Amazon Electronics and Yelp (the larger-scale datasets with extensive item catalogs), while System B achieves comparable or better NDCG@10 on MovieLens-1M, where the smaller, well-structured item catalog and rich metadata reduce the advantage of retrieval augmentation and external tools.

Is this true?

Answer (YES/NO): NO